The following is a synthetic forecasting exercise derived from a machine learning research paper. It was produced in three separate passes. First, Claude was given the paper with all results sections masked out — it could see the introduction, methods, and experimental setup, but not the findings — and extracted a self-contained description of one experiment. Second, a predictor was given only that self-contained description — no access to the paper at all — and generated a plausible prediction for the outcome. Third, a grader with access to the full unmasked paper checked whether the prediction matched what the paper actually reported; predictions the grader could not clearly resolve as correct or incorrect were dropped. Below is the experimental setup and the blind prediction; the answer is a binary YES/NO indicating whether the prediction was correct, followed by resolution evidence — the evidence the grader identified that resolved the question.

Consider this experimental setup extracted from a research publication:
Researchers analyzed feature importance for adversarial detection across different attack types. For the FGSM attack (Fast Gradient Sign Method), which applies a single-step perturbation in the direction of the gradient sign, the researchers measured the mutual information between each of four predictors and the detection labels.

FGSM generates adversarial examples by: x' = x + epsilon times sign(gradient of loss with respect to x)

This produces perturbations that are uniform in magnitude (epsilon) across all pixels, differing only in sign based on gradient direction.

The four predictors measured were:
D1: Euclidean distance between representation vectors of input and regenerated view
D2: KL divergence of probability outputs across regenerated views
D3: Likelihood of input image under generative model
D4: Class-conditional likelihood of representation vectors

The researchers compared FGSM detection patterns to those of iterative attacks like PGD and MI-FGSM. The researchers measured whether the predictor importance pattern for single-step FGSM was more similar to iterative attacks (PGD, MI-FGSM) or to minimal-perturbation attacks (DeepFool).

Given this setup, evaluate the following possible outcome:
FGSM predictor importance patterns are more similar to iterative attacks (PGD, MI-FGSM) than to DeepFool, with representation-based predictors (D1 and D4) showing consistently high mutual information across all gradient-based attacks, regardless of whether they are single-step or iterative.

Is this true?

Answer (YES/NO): NO